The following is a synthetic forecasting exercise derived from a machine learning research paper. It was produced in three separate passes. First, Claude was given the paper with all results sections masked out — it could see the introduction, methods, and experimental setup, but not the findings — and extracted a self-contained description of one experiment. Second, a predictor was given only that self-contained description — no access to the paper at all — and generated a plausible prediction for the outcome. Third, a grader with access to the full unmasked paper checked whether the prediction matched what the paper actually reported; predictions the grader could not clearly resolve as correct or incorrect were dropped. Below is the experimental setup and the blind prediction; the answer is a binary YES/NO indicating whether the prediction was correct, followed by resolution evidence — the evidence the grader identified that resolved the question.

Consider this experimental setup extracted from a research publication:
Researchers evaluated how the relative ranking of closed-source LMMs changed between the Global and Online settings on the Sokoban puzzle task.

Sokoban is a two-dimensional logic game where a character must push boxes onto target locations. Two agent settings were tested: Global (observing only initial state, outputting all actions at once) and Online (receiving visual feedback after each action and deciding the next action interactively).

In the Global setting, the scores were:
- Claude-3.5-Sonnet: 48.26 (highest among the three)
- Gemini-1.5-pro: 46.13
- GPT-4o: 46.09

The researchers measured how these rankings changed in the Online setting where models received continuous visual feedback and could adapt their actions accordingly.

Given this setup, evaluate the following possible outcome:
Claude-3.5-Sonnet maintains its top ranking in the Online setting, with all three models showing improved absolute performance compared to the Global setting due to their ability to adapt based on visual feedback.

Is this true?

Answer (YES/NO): NO